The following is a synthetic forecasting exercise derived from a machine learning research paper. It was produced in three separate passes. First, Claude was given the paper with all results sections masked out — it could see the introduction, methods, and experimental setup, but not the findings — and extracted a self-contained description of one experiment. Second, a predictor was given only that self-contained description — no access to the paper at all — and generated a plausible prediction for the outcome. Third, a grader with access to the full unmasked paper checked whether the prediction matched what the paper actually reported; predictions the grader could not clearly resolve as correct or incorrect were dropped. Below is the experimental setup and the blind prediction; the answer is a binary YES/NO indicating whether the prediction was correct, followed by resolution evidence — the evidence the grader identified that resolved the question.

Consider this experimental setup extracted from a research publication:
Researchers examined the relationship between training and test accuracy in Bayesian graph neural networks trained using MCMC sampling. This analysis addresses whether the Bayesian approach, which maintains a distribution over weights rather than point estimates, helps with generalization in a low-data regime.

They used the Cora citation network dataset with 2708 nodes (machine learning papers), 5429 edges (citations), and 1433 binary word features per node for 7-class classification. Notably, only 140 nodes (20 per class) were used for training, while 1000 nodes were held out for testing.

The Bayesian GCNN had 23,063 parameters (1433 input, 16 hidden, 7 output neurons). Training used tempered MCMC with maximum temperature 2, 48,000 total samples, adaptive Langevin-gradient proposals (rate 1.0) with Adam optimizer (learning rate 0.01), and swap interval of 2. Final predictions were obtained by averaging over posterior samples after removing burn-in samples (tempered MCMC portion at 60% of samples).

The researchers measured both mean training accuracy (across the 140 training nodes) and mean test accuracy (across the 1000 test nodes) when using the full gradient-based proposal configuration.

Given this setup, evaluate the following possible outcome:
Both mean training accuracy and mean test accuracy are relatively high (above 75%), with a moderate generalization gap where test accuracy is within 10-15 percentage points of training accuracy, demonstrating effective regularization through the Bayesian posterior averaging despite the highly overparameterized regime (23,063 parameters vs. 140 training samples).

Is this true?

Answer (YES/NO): NO